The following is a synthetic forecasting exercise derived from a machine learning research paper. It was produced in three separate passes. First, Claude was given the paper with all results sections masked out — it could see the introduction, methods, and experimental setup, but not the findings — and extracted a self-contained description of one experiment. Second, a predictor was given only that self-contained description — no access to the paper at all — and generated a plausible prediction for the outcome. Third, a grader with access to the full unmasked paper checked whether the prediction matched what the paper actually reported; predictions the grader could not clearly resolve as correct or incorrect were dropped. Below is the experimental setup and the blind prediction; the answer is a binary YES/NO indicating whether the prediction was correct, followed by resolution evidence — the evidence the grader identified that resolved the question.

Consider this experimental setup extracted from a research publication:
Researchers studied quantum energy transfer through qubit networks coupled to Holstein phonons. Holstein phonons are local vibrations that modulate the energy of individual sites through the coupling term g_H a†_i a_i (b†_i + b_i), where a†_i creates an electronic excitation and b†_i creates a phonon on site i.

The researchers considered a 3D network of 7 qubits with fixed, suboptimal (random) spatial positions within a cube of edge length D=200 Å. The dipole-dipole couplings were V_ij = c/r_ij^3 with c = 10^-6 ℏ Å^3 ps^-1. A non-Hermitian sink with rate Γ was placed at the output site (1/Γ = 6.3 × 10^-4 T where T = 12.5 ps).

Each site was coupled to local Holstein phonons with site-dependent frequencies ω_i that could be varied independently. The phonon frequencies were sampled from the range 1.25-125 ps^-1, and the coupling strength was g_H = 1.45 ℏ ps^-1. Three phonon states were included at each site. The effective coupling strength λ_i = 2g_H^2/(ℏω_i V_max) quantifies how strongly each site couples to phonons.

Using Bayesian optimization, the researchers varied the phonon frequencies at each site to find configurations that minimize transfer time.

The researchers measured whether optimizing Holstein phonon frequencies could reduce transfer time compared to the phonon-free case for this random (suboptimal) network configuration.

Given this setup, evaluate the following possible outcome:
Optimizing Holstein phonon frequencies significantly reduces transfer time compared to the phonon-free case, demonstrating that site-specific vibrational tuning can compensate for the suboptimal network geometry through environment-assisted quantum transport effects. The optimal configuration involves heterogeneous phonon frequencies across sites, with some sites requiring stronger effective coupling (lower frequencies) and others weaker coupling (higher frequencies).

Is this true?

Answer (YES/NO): YES